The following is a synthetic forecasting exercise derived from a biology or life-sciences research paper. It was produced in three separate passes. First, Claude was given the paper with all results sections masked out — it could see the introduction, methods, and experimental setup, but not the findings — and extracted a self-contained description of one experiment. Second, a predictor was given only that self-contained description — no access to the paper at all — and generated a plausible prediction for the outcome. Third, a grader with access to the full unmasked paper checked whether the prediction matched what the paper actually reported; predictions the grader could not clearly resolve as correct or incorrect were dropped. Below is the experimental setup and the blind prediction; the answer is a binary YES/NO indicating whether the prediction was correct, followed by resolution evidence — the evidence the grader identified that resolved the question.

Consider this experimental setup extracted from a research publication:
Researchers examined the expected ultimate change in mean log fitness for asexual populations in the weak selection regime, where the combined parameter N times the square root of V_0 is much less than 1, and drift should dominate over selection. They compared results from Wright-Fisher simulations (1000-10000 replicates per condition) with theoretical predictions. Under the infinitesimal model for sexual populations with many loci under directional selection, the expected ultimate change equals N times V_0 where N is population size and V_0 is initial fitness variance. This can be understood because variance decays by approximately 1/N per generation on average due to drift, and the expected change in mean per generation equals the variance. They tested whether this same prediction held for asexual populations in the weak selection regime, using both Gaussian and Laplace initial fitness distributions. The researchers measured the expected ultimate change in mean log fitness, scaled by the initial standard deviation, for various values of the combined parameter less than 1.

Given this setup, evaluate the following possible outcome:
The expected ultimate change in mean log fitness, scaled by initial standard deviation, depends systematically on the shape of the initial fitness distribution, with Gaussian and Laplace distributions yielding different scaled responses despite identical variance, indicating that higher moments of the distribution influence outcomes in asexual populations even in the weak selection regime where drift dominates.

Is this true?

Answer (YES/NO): NO